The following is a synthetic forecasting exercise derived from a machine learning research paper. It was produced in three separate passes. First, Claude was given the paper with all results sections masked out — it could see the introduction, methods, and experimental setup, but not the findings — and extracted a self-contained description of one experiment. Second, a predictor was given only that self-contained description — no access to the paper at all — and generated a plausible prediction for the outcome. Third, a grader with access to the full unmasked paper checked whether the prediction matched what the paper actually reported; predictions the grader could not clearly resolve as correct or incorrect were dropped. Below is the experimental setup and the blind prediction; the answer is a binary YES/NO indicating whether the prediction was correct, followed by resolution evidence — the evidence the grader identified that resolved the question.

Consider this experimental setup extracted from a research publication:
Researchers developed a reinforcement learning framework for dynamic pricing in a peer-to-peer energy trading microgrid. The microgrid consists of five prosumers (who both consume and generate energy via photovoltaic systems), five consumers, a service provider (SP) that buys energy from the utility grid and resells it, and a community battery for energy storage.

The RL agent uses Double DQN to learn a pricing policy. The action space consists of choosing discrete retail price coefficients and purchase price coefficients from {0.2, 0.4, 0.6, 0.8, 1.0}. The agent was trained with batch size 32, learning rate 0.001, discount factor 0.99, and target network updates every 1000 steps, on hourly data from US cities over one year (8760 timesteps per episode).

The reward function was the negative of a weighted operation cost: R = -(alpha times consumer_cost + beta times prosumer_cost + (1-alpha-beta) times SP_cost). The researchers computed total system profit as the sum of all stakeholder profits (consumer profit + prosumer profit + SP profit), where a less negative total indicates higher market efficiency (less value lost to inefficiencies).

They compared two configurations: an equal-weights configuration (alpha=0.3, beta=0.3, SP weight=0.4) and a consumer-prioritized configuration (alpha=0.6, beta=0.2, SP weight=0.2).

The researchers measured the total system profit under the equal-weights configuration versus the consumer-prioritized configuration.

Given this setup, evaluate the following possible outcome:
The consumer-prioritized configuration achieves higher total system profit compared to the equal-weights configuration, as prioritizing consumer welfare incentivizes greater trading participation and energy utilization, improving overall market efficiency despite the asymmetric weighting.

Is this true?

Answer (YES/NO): YES